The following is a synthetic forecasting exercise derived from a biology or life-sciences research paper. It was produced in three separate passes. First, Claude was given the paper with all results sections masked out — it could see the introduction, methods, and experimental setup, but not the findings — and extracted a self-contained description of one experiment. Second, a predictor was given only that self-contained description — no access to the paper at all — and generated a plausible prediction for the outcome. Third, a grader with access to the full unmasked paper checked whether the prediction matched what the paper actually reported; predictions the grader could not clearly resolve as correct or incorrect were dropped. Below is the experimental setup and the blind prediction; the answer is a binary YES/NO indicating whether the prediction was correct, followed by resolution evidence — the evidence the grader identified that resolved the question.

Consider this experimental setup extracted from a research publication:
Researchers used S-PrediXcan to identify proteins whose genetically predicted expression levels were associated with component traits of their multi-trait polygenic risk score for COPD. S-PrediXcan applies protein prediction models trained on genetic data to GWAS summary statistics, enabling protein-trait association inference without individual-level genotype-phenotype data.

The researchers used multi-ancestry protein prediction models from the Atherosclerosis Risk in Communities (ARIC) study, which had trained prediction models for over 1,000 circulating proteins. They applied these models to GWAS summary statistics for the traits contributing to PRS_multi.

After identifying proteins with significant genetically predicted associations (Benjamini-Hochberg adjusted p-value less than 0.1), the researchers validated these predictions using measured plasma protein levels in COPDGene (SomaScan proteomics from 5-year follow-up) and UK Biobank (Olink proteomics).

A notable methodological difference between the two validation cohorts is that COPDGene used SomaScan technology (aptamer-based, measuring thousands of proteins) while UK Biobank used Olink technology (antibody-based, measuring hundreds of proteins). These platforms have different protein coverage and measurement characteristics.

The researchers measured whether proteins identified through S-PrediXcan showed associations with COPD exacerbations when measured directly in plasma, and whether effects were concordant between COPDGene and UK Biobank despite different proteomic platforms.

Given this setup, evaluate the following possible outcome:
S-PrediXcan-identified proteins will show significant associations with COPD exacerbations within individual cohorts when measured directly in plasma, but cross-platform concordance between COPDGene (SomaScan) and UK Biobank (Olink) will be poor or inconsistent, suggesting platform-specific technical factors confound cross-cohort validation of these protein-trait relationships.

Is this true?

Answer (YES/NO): NO